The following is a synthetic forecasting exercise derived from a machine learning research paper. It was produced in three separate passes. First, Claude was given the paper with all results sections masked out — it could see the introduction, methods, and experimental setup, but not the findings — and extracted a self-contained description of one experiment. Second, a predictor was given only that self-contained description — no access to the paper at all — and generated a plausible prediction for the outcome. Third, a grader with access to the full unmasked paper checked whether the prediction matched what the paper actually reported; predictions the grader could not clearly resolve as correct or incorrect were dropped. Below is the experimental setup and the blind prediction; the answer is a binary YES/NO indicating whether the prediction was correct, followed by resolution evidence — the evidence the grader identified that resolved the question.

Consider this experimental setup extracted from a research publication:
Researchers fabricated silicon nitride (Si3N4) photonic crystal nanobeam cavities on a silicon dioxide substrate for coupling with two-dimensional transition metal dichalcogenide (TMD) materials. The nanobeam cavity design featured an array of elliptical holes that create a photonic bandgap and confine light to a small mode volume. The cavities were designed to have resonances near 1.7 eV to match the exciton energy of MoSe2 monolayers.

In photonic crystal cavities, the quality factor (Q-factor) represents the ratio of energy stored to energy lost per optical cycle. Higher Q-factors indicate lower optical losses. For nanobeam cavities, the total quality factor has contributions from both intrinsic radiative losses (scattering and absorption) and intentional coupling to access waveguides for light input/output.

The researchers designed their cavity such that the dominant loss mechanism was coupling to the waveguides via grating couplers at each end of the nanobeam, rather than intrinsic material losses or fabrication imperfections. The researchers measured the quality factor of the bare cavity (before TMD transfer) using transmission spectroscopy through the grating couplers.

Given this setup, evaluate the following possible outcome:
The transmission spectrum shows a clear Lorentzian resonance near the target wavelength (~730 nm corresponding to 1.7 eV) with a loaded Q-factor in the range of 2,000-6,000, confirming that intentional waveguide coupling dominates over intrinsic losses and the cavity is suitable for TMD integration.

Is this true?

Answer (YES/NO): NO